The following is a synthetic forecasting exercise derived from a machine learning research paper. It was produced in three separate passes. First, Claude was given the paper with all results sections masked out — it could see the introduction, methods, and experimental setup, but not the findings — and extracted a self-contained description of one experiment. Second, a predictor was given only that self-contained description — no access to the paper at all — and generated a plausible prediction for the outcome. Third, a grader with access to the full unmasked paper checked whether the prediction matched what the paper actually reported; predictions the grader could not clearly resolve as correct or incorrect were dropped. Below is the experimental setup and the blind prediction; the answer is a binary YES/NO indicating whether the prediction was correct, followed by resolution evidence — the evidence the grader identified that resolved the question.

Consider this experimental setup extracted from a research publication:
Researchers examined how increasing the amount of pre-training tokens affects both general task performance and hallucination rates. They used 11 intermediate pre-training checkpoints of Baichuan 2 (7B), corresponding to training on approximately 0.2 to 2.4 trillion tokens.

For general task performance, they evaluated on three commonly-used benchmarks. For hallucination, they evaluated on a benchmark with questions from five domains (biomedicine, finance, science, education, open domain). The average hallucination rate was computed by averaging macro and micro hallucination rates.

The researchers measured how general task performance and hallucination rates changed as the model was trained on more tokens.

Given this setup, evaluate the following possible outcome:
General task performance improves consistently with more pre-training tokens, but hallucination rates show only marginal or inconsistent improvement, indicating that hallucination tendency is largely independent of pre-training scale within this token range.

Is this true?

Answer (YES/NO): YES